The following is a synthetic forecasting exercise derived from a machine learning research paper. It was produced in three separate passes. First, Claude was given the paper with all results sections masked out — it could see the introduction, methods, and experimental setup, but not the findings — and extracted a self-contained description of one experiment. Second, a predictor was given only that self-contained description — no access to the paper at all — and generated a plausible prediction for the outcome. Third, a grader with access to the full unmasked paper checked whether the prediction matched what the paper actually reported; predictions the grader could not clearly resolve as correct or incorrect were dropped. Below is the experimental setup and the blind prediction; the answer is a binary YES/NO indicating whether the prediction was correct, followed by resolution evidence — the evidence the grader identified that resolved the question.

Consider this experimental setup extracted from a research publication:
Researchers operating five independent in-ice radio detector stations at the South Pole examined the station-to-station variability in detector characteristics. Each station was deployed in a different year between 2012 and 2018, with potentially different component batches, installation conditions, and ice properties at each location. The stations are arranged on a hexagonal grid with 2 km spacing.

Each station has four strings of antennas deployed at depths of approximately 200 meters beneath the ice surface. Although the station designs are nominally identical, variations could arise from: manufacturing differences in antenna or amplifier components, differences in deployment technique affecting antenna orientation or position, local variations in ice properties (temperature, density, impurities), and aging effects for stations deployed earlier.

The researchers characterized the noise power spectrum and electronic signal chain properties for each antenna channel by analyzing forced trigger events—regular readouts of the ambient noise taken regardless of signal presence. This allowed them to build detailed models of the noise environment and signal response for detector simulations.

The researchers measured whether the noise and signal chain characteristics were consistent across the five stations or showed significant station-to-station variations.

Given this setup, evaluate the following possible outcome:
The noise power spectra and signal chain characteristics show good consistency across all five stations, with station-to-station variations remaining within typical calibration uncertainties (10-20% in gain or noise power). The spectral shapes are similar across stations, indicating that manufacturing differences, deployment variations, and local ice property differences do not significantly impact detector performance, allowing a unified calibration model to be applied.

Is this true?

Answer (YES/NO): NO